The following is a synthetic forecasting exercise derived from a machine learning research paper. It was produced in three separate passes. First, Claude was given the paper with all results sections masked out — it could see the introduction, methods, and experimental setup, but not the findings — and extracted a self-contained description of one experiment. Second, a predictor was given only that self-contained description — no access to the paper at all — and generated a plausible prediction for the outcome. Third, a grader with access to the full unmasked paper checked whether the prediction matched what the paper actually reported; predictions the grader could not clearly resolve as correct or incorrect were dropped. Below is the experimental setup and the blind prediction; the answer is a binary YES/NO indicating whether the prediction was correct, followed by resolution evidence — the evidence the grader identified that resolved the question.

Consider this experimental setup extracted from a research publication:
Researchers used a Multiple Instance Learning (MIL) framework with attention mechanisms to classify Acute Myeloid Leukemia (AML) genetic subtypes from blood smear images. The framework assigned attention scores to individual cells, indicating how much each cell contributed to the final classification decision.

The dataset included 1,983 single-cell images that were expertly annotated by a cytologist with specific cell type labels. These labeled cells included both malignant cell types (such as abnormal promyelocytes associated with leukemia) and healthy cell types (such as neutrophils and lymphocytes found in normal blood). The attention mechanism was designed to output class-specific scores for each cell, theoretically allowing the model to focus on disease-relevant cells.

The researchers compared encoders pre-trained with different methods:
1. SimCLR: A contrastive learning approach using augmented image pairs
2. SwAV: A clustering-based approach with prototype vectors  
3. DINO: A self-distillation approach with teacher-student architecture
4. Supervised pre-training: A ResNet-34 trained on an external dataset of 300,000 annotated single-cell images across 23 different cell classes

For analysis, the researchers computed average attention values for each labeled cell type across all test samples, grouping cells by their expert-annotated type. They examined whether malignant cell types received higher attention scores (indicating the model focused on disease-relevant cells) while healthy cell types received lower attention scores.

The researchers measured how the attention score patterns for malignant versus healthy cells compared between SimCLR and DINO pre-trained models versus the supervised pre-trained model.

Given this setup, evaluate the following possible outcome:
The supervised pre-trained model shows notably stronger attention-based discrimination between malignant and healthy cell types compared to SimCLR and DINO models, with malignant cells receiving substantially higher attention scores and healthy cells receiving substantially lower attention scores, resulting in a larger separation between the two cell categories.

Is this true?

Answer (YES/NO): NO